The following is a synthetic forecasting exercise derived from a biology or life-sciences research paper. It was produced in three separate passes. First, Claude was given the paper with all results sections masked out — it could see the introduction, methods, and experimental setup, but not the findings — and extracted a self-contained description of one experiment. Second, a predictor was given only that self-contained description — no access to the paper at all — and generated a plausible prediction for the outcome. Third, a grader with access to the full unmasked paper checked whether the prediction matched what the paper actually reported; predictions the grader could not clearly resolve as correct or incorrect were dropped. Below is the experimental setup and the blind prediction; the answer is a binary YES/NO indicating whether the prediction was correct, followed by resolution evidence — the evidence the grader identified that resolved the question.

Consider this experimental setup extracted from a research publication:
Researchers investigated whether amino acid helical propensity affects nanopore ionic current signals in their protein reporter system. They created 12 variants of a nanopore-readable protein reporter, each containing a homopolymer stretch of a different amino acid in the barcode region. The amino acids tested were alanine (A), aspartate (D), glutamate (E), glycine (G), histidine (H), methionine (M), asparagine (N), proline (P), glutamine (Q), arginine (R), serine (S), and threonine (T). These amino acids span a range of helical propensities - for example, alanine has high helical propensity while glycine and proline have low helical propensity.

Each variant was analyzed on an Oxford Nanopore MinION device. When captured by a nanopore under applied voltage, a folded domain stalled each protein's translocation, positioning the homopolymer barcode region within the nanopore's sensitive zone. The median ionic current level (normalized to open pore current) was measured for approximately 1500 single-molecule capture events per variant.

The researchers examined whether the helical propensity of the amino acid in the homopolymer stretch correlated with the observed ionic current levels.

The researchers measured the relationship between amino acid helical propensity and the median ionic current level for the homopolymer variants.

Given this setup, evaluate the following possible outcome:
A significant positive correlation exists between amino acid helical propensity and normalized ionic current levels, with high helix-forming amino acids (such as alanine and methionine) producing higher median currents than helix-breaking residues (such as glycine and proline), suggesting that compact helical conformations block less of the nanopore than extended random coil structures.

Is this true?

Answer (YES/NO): NO